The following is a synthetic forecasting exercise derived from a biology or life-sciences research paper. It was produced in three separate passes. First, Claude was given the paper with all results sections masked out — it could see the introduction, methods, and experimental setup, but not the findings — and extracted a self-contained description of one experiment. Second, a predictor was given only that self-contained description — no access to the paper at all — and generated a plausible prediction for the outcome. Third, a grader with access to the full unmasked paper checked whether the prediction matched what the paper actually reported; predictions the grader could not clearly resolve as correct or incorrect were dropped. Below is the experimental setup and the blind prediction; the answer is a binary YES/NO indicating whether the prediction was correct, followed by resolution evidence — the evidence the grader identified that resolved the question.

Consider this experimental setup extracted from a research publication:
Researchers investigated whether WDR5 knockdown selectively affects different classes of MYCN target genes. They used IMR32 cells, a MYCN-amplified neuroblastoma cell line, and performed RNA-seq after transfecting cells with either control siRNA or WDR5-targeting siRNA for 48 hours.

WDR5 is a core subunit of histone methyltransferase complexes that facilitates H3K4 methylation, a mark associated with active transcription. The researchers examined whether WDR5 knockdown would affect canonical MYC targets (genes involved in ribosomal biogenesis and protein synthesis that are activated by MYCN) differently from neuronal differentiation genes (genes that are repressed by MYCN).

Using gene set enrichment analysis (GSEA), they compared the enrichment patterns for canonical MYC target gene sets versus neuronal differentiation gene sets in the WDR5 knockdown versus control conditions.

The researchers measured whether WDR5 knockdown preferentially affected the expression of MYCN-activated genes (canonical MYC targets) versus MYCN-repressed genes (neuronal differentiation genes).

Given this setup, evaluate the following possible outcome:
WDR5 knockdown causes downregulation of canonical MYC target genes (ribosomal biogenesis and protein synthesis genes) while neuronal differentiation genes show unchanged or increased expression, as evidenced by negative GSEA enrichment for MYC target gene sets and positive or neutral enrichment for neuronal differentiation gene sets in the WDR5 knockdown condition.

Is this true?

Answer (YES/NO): YES